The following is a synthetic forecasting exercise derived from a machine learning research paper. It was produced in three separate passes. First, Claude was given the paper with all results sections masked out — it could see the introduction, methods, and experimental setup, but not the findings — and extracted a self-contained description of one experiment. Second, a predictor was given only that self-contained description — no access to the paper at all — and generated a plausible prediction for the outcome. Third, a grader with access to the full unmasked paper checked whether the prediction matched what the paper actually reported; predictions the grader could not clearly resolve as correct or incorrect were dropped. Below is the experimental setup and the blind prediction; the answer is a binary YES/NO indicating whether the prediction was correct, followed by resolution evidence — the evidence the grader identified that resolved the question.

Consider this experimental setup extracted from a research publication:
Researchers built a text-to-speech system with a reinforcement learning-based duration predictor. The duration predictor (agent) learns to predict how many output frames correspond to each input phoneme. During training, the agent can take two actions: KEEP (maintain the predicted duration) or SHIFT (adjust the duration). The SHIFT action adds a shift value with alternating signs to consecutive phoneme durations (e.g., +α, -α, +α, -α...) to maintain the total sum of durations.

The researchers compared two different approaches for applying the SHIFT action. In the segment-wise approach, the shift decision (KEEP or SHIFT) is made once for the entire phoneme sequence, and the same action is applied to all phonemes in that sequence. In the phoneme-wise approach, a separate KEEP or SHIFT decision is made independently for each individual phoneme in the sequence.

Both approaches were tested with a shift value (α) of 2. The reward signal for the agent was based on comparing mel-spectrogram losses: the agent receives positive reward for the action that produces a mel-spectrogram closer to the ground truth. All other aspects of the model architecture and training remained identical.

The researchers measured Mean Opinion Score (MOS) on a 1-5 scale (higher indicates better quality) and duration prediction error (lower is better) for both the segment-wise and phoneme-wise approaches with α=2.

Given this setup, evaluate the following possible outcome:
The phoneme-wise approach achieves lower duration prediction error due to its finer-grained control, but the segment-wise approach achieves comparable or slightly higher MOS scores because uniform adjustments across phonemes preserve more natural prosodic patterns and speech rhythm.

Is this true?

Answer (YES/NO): NO